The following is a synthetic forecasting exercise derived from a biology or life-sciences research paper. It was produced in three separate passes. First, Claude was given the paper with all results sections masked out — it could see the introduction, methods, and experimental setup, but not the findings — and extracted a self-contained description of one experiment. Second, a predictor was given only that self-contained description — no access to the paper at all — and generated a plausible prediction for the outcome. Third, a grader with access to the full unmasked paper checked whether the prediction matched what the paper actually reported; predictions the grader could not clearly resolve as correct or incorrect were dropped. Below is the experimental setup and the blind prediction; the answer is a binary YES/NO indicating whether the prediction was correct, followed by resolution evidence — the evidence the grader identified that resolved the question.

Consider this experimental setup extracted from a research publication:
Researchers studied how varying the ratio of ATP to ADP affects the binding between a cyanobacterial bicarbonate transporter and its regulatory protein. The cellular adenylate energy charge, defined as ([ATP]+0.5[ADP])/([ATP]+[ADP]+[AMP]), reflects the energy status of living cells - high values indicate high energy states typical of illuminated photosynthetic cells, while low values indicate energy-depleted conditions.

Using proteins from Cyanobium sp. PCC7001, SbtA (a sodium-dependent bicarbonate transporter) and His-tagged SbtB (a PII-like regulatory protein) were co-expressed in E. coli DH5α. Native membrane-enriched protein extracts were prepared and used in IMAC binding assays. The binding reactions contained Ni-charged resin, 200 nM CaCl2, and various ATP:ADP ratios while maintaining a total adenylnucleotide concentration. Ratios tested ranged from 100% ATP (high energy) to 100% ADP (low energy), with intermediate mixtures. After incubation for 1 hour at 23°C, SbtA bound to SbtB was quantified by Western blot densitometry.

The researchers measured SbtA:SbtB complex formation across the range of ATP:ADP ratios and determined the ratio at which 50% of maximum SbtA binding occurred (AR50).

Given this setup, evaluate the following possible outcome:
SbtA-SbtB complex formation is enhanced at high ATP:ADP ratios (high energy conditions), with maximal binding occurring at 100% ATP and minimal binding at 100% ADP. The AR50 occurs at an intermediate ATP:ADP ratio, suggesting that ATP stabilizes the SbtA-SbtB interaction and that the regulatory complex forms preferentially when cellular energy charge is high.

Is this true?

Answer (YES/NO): NO